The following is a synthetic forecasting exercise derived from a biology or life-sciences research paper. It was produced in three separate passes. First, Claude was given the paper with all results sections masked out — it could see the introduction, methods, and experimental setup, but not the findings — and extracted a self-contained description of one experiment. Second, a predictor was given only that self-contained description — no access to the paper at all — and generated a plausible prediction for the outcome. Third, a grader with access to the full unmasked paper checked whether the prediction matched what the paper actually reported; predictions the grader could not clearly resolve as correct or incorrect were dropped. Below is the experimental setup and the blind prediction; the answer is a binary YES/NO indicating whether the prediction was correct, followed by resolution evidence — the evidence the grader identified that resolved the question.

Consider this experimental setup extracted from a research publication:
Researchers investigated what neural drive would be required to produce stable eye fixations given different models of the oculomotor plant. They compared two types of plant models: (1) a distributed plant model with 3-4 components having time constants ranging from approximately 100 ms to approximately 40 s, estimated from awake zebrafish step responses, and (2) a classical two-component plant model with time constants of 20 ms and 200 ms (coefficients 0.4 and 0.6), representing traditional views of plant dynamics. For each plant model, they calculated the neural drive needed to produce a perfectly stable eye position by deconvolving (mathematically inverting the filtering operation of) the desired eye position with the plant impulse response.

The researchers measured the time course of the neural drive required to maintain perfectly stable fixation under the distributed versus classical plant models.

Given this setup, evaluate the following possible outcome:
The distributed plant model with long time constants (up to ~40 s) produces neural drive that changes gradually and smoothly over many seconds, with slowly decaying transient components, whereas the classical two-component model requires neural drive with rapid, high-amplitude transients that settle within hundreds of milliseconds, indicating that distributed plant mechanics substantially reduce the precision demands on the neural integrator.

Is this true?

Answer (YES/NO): NO